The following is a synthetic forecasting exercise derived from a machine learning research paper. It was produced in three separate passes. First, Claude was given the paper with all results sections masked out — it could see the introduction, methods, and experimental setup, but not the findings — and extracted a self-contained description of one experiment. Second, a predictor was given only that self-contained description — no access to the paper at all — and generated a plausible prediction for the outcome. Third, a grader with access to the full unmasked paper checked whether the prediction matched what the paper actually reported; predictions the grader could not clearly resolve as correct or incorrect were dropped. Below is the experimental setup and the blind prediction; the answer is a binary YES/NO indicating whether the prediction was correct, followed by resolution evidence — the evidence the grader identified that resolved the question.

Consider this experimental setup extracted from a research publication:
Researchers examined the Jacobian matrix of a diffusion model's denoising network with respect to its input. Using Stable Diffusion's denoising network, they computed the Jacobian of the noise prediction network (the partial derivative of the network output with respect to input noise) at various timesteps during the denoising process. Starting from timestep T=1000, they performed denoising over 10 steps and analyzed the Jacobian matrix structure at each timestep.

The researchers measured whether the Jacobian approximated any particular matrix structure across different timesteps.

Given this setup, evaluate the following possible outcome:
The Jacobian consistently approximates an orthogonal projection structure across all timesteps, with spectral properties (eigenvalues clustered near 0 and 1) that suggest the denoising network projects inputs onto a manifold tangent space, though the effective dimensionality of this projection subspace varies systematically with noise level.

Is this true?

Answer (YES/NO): NO